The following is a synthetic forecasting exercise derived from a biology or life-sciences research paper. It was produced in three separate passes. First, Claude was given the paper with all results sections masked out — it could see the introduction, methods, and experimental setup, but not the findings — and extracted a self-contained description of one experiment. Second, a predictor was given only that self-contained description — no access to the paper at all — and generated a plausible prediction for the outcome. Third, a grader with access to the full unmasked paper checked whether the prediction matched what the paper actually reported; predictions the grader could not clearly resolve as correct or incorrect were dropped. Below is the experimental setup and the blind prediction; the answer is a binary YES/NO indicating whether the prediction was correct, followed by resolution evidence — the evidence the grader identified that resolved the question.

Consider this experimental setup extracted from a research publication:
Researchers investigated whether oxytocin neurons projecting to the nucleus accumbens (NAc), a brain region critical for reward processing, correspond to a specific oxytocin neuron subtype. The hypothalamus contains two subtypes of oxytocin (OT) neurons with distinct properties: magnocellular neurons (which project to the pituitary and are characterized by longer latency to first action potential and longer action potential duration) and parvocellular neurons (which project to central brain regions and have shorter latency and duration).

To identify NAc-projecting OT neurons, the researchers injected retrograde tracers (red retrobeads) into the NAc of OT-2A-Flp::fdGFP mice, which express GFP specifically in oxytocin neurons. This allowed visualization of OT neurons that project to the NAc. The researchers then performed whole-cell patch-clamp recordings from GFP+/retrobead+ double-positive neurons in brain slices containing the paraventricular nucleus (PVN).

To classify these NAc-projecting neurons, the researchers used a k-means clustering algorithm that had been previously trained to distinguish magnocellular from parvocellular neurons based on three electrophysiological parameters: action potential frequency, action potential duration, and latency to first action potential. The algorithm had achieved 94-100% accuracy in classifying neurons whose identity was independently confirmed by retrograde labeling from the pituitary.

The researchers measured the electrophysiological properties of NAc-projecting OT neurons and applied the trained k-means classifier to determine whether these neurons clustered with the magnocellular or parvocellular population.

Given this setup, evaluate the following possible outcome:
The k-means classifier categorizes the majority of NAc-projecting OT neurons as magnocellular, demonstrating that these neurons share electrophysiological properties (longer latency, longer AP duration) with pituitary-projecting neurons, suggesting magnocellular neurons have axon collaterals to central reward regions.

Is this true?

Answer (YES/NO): NO